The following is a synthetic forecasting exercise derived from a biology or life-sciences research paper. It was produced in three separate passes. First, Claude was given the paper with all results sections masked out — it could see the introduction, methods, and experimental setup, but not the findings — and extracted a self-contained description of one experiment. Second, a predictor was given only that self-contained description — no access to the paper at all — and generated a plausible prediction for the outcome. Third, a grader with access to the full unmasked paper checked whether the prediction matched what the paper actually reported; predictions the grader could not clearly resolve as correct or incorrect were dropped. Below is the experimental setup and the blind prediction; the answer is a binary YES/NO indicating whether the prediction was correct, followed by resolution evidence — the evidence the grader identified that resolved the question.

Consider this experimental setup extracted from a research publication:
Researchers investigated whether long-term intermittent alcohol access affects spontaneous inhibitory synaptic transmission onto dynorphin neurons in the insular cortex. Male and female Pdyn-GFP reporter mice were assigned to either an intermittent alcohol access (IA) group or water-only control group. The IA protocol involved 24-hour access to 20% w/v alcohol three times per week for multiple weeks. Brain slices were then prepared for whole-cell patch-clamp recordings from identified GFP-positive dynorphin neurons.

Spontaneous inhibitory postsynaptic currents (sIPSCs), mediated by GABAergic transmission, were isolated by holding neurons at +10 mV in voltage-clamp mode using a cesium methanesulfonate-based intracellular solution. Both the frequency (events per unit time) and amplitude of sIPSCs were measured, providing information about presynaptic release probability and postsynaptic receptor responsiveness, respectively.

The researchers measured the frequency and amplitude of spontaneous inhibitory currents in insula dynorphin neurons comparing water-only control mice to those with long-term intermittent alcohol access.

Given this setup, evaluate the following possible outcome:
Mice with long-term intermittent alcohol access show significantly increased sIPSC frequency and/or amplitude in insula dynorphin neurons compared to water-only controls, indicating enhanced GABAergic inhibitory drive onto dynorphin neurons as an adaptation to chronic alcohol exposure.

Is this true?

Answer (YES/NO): NO